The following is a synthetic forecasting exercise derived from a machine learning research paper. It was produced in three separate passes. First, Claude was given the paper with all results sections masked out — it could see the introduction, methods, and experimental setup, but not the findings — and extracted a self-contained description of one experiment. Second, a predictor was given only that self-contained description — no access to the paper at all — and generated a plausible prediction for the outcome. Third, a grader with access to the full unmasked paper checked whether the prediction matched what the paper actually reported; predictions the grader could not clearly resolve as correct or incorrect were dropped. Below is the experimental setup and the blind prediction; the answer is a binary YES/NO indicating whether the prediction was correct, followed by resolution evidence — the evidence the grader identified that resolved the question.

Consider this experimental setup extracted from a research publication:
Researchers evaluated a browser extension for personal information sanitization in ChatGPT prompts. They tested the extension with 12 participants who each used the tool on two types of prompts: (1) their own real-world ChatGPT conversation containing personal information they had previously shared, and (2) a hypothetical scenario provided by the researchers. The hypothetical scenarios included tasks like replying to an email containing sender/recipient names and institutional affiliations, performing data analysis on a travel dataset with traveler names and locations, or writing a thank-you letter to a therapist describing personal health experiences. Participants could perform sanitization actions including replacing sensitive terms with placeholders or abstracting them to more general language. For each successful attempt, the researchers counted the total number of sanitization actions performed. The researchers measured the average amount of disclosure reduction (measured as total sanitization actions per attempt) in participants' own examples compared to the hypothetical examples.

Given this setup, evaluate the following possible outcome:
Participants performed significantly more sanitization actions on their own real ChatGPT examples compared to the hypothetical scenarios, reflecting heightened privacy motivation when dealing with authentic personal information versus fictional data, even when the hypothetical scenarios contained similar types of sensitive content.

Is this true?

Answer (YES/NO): NO